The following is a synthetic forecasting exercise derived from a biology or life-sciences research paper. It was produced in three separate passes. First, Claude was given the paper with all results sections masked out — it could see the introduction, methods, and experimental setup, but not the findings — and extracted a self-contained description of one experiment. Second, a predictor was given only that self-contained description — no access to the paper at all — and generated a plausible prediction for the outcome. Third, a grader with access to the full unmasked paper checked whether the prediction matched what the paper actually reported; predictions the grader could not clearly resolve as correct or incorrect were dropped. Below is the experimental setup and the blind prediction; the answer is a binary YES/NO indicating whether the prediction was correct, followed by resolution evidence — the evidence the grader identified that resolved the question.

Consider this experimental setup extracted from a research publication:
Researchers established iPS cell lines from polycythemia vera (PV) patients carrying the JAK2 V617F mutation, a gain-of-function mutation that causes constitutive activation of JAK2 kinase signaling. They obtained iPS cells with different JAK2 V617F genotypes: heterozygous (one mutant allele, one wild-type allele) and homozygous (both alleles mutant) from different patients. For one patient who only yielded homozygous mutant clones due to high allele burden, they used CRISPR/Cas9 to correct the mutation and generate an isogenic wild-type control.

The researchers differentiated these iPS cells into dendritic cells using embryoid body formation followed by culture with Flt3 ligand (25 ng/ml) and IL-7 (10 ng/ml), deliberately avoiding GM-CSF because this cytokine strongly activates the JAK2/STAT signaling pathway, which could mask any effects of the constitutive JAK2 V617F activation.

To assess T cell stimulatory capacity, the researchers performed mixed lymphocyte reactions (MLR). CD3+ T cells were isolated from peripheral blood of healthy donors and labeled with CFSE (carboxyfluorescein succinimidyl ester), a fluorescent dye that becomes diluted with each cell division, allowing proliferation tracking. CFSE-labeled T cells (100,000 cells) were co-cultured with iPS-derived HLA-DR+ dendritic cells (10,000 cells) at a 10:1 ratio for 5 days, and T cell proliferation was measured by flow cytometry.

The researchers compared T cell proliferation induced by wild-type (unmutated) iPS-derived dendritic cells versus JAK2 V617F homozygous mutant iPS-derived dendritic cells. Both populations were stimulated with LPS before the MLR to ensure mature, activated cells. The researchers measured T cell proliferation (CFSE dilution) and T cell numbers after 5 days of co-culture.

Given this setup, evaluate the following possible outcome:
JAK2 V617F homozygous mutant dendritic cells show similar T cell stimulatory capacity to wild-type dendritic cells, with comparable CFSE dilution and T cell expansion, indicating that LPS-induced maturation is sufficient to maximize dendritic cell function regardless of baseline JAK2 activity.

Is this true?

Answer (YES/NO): YES